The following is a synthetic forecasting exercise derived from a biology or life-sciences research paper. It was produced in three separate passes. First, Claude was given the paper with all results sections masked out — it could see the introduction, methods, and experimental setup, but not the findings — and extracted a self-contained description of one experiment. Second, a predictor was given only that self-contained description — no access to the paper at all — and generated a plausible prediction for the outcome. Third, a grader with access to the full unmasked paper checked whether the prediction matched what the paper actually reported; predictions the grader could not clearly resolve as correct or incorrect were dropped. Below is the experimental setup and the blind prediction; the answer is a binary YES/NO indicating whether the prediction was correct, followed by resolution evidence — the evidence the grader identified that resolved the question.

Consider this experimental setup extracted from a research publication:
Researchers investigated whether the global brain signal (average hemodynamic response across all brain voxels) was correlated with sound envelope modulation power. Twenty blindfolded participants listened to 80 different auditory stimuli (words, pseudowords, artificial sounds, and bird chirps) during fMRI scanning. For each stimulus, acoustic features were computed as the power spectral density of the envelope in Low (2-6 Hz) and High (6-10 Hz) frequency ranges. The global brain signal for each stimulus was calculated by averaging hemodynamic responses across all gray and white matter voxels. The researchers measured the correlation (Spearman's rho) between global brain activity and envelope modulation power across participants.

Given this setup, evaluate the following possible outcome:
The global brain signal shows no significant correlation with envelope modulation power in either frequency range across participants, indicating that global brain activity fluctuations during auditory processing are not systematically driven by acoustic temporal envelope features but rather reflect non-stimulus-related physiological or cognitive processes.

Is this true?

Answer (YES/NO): YES